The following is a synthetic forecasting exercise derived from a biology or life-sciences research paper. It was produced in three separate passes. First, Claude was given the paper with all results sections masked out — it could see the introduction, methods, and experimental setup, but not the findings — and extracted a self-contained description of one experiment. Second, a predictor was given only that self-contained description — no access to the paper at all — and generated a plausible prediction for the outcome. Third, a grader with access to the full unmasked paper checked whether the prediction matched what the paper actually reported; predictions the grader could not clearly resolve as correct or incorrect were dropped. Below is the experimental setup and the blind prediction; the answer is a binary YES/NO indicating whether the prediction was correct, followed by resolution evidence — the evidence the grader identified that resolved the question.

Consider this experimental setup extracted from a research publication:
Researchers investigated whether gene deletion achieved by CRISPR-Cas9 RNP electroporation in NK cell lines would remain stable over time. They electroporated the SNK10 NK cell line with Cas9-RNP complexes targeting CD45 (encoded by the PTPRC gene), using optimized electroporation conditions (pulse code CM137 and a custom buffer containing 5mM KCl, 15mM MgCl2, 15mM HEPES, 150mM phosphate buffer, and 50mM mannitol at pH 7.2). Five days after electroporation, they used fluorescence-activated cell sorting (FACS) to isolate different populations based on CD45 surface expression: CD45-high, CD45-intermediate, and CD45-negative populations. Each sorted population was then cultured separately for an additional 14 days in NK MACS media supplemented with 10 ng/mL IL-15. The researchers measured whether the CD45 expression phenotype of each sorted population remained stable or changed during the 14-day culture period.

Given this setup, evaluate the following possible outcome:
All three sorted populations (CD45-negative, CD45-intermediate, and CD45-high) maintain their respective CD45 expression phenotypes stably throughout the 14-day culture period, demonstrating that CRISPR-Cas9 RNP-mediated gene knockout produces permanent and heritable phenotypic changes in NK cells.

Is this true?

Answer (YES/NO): YES